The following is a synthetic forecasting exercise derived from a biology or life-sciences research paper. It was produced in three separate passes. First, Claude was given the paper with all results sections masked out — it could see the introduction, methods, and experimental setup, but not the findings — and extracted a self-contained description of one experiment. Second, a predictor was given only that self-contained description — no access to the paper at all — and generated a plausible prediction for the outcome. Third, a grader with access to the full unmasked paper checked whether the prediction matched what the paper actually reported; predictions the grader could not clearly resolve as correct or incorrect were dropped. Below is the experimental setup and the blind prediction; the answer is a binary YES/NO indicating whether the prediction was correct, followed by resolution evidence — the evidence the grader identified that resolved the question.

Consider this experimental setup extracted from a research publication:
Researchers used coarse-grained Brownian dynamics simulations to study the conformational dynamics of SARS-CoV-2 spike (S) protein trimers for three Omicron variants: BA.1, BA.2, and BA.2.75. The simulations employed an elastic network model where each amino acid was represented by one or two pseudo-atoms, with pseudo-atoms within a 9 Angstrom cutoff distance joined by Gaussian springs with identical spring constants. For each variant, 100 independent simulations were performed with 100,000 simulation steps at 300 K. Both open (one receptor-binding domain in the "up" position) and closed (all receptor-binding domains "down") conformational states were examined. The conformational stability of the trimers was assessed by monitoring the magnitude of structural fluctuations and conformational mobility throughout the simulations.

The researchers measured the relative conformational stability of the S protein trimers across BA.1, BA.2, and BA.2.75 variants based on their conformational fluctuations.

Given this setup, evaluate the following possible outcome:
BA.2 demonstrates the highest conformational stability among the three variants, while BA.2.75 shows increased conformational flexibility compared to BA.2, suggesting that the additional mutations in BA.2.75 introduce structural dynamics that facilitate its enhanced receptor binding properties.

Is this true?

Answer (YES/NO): NO